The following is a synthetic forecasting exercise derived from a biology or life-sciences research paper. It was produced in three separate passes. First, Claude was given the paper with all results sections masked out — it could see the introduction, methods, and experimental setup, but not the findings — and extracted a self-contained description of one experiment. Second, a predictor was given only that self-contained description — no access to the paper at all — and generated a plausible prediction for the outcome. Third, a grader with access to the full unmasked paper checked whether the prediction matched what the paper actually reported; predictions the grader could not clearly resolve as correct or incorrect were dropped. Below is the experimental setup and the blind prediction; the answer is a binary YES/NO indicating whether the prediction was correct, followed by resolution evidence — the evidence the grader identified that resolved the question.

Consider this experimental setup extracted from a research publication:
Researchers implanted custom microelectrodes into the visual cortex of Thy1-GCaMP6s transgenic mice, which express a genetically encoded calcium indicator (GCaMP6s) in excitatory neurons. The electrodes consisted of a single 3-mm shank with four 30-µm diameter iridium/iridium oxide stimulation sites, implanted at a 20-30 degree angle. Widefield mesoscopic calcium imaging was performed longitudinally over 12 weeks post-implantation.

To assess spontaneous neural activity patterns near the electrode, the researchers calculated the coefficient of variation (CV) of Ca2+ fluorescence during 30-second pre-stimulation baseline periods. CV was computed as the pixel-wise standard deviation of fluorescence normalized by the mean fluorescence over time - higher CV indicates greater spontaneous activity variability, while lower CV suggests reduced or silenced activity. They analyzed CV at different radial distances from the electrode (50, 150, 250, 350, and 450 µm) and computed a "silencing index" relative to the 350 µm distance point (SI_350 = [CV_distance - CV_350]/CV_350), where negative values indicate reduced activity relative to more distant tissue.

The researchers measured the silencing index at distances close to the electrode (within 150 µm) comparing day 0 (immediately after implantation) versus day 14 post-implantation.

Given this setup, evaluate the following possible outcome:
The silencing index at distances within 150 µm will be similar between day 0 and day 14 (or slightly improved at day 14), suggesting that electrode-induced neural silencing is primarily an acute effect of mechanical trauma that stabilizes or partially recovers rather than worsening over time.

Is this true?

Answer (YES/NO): YES